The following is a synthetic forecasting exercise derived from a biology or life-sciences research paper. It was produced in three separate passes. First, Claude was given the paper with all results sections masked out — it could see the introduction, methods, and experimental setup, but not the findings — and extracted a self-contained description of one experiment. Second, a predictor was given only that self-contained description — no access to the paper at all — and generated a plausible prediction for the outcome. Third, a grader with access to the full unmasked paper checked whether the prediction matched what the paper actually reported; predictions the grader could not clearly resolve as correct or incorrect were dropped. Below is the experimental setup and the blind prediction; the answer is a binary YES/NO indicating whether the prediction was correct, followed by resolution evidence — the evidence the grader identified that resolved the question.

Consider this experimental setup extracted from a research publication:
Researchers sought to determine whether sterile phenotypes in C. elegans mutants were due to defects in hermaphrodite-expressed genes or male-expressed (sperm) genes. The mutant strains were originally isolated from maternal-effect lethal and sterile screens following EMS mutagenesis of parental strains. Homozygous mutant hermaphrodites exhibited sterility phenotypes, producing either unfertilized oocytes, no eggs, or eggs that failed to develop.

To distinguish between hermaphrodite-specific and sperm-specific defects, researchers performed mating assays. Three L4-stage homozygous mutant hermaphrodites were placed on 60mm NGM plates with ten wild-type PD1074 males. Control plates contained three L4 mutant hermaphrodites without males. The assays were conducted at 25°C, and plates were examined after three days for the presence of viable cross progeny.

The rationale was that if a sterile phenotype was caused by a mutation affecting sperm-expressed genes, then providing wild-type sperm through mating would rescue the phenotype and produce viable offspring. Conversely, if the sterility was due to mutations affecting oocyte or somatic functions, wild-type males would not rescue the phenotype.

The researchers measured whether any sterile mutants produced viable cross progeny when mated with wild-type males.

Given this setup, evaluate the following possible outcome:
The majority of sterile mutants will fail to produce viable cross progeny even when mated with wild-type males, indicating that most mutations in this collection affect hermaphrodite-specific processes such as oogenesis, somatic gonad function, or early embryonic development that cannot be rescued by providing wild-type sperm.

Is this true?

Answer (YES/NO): NO